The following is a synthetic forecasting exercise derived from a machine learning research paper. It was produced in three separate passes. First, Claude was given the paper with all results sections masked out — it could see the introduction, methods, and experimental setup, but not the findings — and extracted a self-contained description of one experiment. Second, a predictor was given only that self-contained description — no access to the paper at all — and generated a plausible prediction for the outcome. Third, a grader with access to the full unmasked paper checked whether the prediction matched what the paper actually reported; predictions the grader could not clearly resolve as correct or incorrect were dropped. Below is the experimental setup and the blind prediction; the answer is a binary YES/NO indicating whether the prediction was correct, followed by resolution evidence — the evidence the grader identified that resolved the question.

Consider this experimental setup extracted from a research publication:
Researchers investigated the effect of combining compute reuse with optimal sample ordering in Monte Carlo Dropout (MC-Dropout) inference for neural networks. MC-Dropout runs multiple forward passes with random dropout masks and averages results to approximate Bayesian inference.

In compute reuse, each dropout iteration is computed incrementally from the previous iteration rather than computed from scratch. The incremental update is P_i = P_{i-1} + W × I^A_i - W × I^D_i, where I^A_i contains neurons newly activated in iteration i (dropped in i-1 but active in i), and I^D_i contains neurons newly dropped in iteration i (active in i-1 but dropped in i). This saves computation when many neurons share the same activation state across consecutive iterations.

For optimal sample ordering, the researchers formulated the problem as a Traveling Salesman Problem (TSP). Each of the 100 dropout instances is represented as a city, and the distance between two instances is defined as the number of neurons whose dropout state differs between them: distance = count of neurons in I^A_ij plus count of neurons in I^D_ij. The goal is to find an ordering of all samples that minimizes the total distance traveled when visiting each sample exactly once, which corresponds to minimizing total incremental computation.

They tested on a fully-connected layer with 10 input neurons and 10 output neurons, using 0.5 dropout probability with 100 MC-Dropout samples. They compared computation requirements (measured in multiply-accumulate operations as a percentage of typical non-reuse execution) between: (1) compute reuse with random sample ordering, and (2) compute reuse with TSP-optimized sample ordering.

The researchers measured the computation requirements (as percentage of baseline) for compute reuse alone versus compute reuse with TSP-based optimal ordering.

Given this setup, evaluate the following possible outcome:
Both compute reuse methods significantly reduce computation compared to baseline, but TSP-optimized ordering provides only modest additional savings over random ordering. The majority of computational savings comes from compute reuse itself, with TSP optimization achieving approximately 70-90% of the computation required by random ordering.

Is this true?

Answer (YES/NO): NO